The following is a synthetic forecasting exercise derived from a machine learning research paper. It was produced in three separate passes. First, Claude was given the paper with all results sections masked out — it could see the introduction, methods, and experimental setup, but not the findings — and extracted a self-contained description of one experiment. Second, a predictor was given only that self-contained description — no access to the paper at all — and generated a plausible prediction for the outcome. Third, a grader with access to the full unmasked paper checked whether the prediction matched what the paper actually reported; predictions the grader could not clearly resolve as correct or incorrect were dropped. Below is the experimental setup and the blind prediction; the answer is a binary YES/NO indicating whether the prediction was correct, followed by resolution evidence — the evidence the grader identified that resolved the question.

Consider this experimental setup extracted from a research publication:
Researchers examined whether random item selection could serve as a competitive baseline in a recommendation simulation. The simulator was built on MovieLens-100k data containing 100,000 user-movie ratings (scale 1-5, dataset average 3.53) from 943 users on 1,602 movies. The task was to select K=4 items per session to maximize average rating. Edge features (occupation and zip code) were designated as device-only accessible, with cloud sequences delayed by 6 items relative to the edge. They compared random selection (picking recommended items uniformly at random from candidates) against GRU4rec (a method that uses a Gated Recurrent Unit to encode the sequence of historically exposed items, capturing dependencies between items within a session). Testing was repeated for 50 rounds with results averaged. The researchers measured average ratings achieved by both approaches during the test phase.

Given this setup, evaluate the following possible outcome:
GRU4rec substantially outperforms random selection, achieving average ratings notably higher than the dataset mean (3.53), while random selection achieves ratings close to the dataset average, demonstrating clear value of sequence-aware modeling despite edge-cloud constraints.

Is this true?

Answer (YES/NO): NO